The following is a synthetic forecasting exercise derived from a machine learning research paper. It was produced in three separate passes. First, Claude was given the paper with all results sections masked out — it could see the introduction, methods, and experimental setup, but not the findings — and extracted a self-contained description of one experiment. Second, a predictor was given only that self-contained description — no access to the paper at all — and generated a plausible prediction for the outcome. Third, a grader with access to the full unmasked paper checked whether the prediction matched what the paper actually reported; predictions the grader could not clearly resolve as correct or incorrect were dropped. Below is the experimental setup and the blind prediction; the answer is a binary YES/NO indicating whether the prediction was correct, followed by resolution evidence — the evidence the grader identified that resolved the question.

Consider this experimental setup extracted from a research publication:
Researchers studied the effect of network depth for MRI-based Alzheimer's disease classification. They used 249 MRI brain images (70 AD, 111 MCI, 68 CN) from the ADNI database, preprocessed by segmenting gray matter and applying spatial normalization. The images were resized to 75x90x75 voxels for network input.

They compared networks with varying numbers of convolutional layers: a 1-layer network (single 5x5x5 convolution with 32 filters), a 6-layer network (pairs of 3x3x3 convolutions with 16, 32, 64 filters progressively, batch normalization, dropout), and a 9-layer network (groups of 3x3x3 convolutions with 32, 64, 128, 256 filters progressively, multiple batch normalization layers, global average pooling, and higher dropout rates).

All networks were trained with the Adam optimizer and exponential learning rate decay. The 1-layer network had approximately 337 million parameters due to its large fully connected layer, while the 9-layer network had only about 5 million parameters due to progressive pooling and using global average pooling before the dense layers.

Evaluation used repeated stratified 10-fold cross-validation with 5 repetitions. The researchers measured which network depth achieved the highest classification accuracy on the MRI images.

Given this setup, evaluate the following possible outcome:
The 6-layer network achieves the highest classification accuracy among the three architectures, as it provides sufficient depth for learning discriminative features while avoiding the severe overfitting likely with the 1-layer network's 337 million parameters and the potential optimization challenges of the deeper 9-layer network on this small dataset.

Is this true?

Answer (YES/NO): NO